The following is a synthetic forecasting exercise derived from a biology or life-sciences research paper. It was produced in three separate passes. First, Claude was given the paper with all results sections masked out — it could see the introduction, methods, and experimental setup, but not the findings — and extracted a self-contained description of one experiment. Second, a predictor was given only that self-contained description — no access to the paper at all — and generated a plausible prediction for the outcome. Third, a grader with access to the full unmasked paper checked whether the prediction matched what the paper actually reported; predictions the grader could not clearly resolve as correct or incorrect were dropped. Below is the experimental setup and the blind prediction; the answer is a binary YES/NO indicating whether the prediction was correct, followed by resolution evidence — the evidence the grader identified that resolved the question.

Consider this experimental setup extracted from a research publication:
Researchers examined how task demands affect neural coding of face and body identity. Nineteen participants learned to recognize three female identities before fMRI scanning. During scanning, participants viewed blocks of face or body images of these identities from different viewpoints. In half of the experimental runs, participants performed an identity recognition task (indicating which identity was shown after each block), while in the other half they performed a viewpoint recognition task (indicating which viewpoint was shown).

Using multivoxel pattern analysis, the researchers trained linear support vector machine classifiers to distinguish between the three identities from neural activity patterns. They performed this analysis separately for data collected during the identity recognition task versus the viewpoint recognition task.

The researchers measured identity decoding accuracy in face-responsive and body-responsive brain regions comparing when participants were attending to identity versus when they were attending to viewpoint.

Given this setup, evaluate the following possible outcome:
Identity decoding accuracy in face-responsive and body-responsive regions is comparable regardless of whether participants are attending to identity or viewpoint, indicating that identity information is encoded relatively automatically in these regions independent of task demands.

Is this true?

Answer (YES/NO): NO